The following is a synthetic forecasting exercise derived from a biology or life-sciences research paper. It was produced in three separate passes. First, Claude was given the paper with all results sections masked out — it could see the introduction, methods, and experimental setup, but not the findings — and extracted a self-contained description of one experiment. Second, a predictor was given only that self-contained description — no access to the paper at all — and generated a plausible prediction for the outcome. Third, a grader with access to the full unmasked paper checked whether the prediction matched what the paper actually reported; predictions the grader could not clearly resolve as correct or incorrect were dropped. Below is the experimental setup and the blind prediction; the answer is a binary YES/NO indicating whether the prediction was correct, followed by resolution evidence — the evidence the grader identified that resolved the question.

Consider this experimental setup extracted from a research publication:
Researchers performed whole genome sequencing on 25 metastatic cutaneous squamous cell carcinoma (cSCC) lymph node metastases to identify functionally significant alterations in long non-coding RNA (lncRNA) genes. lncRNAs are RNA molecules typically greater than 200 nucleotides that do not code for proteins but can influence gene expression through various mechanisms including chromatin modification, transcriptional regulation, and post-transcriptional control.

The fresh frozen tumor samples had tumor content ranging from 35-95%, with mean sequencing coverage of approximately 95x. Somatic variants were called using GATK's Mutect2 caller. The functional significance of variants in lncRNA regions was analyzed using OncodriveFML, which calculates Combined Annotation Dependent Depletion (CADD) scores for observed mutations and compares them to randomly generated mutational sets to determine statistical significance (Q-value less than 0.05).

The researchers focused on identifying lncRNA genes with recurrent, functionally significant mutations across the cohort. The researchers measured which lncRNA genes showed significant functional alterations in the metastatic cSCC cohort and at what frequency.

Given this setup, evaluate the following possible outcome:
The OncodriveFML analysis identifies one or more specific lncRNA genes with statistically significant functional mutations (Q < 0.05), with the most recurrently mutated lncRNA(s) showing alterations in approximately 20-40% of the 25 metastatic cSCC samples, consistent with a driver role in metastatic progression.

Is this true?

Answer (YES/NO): NO